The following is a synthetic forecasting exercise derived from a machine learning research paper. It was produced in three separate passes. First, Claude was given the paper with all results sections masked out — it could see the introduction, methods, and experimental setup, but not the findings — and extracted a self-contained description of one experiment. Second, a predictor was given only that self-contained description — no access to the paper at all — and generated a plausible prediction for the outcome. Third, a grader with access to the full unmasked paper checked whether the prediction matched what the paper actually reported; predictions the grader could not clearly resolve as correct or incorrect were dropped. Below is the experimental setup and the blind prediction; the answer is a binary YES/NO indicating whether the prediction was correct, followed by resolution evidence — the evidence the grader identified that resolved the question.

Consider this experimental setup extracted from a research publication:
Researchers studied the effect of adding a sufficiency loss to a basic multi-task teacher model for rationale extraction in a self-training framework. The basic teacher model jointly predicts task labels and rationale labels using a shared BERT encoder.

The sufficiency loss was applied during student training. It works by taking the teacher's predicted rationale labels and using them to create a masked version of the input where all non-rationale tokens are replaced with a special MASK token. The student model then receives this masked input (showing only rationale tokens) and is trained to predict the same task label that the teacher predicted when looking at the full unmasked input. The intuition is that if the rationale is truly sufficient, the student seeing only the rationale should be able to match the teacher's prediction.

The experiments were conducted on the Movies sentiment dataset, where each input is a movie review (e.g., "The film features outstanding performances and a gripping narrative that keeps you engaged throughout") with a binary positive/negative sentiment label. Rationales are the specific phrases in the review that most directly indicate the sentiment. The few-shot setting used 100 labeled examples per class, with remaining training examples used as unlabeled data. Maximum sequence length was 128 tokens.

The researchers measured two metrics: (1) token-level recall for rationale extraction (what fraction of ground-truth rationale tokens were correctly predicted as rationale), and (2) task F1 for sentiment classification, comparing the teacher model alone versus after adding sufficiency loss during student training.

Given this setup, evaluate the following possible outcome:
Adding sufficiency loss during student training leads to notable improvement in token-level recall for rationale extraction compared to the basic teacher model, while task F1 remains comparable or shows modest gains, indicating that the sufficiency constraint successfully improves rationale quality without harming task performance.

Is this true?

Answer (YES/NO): YES